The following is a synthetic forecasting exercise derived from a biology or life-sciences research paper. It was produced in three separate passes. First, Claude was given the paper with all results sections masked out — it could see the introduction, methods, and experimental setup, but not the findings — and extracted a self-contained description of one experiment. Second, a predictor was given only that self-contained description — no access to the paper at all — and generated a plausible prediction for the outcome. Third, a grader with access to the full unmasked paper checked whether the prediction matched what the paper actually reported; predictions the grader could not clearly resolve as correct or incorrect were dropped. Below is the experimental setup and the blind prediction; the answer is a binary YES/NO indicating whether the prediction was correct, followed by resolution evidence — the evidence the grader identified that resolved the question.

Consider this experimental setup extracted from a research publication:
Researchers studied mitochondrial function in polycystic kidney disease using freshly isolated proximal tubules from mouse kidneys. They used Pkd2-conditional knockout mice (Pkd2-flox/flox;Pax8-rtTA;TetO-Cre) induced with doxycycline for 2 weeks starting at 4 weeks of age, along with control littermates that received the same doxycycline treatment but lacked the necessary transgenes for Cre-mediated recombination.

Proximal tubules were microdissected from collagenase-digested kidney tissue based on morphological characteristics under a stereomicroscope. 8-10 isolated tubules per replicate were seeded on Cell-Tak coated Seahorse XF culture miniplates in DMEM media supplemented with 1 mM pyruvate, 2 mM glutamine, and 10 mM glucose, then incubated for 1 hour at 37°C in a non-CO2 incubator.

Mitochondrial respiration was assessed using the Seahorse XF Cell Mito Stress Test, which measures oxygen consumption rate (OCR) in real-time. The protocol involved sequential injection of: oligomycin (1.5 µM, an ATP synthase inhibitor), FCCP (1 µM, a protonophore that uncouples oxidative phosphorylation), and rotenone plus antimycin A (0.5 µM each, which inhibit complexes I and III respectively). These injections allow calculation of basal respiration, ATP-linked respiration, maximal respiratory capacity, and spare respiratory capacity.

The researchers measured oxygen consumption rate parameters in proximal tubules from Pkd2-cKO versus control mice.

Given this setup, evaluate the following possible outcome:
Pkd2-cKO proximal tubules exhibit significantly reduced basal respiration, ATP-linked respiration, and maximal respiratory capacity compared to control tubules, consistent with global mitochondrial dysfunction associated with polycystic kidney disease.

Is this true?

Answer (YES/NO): NO